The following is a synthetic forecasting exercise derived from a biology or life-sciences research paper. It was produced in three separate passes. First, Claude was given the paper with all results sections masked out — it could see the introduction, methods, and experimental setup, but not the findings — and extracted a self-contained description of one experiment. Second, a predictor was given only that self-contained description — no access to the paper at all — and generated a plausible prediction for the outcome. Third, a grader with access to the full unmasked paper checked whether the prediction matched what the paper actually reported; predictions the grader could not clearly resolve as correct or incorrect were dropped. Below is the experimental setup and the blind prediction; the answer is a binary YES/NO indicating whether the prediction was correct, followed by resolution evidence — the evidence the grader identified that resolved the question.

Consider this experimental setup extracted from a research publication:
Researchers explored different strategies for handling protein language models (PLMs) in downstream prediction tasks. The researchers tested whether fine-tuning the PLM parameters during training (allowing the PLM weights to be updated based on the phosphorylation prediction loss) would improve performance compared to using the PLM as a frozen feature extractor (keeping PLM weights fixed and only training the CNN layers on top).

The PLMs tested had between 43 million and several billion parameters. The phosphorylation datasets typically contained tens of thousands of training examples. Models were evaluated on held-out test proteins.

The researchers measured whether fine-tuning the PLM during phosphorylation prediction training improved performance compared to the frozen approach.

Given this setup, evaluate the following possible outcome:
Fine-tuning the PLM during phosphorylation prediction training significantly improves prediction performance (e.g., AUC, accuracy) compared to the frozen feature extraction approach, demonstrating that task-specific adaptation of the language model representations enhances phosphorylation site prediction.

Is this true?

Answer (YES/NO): NO